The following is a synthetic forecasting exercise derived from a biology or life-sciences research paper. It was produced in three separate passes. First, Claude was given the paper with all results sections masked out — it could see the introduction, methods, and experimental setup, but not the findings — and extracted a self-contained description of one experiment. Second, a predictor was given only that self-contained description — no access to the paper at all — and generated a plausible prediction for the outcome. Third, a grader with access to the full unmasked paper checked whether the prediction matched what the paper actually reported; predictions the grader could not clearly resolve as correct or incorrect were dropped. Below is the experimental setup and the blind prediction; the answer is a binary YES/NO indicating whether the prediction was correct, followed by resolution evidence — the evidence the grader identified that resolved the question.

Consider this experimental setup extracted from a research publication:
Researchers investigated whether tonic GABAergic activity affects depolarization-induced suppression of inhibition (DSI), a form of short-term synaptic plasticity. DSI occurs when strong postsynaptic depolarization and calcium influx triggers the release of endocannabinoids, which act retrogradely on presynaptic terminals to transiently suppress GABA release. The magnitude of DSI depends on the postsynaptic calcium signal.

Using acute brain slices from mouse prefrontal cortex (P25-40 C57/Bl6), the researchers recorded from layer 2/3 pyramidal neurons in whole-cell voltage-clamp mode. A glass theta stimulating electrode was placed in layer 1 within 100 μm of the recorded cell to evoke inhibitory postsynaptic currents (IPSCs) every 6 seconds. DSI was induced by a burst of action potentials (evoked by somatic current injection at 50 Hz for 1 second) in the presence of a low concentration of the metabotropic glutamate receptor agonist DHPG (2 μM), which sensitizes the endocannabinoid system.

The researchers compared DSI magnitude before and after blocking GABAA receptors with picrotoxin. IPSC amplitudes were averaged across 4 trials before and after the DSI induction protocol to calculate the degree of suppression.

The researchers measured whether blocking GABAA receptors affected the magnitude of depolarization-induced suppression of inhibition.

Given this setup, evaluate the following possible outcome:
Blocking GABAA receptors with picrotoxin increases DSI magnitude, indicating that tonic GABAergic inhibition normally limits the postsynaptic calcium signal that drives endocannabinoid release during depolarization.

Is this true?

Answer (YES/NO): NO